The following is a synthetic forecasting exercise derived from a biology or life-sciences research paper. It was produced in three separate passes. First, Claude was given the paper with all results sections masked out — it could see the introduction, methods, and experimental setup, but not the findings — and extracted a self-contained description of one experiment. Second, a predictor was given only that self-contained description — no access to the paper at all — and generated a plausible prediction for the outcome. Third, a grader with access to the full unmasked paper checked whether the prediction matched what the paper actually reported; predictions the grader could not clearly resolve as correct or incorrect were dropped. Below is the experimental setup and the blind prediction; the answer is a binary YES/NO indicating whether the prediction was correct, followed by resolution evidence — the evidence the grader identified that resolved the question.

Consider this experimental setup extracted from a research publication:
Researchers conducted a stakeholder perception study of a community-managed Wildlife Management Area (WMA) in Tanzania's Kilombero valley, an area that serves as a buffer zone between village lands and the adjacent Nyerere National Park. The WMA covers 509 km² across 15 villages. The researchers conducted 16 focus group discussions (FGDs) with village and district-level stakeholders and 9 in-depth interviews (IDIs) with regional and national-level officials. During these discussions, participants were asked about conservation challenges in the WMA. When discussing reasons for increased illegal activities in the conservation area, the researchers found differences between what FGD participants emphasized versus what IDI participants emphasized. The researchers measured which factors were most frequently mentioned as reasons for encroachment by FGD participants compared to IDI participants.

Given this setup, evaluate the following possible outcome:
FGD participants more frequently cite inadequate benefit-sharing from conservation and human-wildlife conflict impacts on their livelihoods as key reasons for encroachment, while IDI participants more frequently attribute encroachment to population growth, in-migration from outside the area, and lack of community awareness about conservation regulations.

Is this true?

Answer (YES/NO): NO